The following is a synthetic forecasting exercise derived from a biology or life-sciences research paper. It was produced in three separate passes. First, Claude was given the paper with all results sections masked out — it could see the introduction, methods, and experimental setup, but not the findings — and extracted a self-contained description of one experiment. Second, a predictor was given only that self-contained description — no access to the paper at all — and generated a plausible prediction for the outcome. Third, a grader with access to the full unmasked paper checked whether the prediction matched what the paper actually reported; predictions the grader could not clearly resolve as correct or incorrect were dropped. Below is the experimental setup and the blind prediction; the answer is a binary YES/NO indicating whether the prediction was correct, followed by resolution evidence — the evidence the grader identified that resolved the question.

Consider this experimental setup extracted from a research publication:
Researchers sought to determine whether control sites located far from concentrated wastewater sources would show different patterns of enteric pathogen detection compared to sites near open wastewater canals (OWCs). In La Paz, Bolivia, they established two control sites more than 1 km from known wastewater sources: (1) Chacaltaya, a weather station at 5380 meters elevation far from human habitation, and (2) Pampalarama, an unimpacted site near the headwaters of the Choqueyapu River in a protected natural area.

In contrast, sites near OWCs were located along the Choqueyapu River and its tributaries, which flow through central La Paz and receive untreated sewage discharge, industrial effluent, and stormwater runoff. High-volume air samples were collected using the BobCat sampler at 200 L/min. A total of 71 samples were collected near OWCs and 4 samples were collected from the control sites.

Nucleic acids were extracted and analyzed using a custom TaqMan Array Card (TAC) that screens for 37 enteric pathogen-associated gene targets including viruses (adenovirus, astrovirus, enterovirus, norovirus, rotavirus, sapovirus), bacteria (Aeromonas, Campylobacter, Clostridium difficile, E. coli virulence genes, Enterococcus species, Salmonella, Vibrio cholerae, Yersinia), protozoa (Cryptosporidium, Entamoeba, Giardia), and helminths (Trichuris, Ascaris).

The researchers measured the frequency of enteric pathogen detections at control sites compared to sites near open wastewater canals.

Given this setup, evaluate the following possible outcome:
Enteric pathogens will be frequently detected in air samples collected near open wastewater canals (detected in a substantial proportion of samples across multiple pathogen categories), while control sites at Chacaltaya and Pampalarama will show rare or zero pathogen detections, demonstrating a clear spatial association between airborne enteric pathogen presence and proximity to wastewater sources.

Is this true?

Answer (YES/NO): NO